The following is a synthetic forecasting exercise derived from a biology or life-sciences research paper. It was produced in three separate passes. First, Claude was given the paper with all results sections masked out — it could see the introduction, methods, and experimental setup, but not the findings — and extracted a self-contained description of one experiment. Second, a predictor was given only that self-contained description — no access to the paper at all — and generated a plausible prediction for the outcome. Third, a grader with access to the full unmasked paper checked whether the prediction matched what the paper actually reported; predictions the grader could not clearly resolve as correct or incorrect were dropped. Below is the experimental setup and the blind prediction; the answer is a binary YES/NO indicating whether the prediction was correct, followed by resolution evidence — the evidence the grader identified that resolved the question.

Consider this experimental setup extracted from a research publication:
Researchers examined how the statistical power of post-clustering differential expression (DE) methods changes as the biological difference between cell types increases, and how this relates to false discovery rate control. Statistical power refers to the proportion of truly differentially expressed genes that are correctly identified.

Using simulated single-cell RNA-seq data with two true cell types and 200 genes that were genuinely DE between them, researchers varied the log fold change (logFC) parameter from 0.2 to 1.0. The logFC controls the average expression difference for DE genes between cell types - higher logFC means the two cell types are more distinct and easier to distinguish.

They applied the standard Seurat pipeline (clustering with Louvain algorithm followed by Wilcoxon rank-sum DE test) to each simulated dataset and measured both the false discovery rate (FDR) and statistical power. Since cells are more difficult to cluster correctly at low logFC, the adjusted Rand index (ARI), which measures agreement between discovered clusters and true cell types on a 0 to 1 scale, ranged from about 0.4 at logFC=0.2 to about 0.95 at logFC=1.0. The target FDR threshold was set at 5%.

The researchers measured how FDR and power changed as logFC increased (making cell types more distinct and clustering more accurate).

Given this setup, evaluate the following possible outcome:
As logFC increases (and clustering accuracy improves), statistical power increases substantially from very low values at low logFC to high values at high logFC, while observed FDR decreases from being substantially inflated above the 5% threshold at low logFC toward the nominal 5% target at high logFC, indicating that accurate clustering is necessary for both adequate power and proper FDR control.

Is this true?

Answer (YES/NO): NO